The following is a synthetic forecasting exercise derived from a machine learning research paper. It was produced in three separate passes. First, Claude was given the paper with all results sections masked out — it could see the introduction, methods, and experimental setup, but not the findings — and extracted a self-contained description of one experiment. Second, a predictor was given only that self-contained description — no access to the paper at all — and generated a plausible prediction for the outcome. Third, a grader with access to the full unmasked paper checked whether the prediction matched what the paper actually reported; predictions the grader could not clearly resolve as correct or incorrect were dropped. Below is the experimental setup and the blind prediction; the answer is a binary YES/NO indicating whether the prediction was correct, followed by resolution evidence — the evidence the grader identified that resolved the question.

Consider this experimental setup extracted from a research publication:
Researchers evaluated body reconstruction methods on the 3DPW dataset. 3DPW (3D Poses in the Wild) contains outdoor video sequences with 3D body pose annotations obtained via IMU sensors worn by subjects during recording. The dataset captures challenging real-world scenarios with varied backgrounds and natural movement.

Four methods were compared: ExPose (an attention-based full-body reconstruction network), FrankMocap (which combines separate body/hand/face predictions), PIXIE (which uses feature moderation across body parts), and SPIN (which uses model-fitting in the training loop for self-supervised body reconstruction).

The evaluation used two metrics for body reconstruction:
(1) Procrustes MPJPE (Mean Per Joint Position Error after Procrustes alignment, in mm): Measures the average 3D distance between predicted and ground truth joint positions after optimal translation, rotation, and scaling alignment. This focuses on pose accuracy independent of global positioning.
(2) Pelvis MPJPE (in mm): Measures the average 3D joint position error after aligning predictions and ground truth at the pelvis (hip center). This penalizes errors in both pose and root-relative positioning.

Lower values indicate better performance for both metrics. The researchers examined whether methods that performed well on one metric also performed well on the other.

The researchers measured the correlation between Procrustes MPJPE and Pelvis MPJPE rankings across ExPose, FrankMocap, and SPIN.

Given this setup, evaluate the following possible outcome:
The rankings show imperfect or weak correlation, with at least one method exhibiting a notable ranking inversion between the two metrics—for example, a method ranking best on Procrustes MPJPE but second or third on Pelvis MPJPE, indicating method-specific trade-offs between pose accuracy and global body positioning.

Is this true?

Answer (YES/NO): YES